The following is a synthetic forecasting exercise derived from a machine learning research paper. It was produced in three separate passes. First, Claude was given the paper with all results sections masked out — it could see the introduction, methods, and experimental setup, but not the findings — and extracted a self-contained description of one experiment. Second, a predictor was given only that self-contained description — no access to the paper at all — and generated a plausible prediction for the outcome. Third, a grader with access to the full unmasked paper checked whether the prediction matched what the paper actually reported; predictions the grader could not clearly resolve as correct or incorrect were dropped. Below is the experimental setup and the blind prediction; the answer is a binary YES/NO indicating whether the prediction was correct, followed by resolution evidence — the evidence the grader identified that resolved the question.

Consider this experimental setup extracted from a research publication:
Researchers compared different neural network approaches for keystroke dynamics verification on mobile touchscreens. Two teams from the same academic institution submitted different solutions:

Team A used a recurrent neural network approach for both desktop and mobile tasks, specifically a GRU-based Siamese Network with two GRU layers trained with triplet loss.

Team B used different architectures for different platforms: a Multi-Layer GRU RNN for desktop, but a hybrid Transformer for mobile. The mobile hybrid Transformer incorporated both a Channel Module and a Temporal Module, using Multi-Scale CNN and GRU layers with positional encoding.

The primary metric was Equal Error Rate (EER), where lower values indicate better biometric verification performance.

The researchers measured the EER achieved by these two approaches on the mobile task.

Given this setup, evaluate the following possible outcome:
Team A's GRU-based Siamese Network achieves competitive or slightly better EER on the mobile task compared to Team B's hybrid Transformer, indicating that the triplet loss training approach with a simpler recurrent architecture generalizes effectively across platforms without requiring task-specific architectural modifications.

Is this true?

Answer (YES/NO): NO